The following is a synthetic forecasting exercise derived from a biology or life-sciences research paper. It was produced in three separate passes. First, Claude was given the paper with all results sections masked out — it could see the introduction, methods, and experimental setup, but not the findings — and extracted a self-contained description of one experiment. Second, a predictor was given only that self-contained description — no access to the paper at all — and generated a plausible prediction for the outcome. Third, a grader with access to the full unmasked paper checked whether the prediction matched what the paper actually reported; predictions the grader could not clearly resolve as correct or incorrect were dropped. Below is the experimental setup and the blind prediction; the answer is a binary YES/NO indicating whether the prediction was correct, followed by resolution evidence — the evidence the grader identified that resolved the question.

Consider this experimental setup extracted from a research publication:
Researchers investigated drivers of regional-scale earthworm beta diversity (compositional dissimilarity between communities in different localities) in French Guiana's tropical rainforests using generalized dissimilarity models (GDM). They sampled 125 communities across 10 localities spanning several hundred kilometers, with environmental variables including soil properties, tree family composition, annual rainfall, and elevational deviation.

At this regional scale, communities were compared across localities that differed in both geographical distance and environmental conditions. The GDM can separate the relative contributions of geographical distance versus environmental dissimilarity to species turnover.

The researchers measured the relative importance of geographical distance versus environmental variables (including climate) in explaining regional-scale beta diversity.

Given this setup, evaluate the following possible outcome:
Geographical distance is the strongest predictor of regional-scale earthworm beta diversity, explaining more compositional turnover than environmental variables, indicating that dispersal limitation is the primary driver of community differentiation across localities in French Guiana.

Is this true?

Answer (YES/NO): YES